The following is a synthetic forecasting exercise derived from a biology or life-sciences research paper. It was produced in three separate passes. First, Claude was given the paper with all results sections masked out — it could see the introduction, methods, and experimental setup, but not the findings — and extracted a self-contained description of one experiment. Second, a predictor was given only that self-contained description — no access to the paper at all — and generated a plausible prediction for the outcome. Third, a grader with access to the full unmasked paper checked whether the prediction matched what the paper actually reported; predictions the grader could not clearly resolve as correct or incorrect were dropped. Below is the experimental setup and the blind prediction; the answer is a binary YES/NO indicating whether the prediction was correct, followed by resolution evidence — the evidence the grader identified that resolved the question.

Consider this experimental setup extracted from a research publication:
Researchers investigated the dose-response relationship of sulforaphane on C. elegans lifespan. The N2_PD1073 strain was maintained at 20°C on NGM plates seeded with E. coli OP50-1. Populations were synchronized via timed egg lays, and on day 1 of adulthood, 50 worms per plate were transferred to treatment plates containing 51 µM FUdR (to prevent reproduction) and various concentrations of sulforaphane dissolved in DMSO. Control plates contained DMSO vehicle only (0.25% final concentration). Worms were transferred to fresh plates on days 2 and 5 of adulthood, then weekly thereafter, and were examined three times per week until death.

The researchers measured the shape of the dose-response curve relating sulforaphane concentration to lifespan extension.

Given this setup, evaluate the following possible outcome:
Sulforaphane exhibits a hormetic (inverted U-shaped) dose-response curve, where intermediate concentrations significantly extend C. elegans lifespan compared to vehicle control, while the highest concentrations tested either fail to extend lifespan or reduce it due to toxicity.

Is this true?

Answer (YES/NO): YES